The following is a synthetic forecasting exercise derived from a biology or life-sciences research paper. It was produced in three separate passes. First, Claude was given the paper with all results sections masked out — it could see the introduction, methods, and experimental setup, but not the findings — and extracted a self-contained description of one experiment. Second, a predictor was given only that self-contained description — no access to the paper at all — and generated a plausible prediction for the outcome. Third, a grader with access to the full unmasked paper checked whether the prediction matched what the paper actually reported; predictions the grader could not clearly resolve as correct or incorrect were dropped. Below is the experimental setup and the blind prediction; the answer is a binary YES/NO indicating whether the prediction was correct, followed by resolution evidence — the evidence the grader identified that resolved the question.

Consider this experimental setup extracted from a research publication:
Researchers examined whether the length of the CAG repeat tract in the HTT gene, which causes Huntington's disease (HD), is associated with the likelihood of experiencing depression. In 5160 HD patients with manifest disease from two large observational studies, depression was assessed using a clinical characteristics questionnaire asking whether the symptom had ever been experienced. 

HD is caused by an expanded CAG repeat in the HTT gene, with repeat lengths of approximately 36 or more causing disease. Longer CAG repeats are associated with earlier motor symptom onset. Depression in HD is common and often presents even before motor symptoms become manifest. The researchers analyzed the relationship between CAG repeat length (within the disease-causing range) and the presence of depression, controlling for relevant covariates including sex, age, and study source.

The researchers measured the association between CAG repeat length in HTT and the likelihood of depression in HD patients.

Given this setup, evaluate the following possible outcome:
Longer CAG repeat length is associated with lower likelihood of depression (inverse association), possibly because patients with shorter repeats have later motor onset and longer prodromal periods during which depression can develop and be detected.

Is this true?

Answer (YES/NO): YES